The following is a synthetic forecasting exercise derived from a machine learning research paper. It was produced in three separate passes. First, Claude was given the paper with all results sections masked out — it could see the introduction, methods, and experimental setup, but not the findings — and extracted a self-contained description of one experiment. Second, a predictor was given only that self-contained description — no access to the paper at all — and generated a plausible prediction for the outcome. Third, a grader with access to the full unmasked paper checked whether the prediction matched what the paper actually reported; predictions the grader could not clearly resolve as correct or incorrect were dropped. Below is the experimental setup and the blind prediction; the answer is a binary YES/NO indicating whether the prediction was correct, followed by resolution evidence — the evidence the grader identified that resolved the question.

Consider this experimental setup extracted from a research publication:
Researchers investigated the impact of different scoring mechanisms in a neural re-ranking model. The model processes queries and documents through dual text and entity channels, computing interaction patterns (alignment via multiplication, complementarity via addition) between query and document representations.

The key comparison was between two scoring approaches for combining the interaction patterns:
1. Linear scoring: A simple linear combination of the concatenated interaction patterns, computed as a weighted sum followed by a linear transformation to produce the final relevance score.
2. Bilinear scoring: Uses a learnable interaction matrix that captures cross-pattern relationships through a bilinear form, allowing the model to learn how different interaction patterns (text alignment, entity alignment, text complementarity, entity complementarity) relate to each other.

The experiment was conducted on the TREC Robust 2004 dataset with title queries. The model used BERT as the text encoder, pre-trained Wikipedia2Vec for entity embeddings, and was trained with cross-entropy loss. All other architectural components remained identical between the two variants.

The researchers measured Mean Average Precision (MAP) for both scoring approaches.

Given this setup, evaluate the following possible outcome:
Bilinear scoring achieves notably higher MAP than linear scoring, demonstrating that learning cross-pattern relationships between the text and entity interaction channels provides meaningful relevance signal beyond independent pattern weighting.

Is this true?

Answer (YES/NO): YES